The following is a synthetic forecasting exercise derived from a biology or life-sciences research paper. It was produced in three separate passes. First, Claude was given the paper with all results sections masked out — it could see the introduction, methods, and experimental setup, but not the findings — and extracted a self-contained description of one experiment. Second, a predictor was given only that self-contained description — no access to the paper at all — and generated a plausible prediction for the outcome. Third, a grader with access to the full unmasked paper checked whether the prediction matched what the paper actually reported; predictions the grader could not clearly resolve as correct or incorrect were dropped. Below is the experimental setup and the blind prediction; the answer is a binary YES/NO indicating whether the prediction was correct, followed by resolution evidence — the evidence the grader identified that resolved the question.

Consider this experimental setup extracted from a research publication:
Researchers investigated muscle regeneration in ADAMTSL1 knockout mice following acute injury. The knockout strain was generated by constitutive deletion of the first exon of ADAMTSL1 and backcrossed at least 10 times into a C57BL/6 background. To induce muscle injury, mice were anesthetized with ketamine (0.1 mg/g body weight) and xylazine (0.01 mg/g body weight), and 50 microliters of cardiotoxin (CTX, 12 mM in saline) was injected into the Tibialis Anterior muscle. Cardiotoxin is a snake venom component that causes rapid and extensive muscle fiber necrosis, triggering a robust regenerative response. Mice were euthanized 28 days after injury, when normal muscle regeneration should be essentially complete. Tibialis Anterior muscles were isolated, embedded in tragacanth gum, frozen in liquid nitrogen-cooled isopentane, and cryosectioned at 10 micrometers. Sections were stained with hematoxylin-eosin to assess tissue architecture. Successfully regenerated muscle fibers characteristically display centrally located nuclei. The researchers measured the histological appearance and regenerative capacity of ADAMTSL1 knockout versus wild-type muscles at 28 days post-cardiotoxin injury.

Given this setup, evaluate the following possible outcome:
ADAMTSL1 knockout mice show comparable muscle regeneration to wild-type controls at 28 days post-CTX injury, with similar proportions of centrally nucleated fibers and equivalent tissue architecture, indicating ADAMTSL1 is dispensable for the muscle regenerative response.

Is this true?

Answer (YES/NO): NO